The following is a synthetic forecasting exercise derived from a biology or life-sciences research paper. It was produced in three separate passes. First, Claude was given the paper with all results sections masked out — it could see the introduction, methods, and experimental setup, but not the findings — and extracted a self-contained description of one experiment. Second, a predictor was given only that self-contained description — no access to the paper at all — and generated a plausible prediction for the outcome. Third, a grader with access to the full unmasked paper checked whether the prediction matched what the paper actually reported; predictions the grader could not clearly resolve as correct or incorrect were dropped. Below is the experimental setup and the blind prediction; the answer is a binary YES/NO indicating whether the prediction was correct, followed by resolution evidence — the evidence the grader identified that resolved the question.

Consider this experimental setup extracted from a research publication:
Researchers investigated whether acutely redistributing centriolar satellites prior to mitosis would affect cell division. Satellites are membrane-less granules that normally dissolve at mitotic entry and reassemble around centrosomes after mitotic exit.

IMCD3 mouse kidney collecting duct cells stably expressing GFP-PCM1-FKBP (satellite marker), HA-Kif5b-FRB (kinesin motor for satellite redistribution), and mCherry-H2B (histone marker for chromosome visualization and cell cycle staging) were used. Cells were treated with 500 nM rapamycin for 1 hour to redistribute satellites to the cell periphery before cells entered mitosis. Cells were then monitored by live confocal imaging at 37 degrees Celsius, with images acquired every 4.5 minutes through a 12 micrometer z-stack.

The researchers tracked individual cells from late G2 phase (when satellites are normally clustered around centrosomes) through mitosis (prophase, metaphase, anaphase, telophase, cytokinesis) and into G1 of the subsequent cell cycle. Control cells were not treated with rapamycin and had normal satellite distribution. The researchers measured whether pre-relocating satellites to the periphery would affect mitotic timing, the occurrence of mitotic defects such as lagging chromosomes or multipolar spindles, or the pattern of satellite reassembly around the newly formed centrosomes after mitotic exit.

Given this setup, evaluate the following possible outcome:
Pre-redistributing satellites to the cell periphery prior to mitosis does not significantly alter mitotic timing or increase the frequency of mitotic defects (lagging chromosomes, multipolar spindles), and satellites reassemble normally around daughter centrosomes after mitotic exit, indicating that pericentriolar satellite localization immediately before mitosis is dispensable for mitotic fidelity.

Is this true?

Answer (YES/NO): NO